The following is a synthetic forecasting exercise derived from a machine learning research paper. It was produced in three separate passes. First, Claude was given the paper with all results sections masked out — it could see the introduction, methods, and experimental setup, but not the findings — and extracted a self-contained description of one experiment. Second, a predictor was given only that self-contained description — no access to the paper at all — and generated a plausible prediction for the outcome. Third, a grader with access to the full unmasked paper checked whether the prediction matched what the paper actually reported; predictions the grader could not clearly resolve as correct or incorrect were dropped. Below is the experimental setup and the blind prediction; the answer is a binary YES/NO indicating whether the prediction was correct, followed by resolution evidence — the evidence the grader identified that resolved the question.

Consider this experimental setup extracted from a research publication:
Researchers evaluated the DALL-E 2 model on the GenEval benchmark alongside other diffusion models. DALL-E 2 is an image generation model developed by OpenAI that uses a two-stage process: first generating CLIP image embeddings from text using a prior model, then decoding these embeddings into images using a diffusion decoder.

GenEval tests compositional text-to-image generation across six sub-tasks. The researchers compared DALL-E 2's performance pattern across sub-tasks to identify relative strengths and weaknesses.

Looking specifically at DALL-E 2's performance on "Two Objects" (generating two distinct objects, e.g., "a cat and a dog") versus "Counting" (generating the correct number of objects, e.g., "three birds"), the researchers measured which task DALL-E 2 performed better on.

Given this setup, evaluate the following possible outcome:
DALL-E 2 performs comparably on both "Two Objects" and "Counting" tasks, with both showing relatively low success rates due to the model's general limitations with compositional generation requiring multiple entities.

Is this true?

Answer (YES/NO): NO